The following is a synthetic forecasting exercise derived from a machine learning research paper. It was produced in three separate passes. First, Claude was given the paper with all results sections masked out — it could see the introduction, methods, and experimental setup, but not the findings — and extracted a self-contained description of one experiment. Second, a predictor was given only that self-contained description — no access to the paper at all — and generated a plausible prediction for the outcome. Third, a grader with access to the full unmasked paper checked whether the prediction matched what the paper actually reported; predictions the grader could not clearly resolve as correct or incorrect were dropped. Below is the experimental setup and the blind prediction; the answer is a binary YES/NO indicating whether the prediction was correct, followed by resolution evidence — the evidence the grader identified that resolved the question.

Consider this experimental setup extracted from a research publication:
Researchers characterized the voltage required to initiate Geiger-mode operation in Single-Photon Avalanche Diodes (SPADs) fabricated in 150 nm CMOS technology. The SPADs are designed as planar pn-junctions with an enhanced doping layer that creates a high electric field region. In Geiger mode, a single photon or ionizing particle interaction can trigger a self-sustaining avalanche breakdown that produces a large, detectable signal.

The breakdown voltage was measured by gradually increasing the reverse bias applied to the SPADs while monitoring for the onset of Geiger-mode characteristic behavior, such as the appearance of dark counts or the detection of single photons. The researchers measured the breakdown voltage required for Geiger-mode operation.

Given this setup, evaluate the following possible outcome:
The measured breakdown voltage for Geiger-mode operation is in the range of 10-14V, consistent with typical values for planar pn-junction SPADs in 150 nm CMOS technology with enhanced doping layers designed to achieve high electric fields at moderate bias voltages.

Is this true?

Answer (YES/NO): NO